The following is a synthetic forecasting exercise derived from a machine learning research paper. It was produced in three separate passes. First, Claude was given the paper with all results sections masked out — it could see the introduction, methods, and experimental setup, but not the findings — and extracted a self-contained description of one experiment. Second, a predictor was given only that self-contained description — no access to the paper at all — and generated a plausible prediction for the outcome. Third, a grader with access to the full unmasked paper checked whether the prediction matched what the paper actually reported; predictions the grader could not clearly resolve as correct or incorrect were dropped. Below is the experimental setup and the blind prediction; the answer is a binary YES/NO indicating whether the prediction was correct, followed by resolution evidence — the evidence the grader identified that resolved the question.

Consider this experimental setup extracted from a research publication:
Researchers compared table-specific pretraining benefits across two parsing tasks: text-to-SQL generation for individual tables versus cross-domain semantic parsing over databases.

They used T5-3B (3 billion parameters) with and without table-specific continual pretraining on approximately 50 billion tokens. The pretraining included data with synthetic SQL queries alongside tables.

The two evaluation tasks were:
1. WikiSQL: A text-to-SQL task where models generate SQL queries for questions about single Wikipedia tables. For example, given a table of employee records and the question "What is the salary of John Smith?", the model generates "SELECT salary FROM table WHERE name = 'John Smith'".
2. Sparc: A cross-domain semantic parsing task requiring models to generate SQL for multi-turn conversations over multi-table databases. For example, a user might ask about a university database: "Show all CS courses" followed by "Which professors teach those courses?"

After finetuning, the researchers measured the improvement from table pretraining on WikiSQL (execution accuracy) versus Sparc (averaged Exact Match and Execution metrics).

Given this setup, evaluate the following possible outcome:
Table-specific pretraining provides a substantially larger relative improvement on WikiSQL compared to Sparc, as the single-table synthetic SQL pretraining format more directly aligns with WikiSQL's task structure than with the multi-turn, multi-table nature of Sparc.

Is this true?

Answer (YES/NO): NO